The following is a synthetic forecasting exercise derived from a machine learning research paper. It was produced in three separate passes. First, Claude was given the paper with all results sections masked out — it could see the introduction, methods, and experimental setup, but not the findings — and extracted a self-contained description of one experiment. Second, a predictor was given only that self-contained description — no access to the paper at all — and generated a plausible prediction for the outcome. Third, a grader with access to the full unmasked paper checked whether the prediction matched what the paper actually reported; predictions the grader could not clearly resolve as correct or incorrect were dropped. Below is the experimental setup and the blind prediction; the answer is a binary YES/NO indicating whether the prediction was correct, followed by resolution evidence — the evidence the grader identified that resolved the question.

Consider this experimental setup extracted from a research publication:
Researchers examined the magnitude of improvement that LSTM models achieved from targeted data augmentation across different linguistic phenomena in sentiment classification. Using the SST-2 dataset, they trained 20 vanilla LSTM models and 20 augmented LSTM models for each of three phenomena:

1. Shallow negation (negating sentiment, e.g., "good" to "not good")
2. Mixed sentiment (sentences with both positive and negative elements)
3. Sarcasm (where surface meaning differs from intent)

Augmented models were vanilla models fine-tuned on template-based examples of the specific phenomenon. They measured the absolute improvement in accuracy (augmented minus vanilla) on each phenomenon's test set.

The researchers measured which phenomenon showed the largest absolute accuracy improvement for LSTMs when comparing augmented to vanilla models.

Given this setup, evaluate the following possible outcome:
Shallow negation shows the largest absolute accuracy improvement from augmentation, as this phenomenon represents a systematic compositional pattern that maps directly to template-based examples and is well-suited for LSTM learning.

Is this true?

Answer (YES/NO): YES